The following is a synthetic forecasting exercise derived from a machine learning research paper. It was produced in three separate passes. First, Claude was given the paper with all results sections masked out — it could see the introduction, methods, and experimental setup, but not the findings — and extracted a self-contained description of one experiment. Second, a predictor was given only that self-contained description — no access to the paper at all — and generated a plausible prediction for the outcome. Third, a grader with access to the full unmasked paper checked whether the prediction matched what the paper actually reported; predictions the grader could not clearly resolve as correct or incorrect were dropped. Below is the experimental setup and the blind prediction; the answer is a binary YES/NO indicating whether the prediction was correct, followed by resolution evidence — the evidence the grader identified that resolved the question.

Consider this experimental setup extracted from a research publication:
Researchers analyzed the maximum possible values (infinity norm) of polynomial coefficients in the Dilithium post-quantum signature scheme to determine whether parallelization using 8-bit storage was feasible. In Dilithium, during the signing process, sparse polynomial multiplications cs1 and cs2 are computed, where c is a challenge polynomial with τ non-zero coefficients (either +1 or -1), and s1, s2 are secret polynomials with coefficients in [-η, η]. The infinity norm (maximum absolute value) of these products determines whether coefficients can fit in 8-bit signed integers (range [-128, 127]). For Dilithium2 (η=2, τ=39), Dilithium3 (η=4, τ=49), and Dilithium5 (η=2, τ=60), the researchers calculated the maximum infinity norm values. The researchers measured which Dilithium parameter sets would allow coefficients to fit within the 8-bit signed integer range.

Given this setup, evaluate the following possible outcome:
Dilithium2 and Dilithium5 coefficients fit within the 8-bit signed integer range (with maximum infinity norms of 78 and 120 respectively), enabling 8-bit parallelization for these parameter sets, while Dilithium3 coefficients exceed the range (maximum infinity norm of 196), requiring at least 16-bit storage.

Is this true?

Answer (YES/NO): YES